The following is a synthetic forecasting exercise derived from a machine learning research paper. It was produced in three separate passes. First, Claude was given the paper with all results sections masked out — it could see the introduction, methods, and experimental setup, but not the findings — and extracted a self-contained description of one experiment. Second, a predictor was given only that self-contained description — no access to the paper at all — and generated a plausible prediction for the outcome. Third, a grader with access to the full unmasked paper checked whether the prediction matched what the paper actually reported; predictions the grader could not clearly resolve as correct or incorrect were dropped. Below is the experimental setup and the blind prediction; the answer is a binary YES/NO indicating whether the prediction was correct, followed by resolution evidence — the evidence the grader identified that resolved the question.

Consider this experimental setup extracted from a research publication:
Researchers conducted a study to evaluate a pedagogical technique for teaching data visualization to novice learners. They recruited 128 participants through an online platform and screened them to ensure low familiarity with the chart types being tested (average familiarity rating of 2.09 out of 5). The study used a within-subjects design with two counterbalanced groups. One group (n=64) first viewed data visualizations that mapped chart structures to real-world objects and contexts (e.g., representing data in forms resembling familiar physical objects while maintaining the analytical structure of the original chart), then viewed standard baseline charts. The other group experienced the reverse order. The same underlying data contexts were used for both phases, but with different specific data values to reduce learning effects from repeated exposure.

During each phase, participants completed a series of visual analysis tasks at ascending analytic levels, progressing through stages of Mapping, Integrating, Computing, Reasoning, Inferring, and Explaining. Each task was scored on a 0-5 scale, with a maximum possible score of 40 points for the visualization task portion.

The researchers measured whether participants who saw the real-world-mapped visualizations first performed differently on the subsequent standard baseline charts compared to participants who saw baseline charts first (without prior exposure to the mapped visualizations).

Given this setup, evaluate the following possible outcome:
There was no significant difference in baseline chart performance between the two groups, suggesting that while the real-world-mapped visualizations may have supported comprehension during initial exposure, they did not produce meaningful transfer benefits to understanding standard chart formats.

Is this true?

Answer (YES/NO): NO